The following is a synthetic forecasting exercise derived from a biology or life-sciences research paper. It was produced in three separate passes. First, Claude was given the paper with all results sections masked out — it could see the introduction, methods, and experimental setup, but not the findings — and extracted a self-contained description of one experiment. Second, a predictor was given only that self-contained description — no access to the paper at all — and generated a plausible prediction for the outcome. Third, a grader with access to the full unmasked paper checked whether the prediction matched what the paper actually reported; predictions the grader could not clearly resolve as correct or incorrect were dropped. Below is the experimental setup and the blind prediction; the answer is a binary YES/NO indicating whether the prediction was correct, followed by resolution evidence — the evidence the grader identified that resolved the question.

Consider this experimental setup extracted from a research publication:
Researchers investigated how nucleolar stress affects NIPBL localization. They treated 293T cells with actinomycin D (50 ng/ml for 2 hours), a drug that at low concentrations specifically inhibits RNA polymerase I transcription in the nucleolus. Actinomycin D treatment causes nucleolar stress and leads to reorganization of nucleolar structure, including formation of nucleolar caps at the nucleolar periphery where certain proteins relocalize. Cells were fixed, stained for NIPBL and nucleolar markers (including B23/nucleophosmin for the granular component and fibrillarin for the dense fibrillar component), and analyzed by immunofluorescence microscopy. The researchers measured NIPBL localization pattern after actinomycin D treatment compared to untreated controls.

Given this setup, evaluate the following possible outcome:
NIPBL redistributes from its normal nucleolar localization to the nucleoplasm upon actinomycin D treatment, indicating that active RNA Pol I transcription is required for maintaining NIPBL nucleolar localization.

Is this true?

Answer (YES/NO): NO